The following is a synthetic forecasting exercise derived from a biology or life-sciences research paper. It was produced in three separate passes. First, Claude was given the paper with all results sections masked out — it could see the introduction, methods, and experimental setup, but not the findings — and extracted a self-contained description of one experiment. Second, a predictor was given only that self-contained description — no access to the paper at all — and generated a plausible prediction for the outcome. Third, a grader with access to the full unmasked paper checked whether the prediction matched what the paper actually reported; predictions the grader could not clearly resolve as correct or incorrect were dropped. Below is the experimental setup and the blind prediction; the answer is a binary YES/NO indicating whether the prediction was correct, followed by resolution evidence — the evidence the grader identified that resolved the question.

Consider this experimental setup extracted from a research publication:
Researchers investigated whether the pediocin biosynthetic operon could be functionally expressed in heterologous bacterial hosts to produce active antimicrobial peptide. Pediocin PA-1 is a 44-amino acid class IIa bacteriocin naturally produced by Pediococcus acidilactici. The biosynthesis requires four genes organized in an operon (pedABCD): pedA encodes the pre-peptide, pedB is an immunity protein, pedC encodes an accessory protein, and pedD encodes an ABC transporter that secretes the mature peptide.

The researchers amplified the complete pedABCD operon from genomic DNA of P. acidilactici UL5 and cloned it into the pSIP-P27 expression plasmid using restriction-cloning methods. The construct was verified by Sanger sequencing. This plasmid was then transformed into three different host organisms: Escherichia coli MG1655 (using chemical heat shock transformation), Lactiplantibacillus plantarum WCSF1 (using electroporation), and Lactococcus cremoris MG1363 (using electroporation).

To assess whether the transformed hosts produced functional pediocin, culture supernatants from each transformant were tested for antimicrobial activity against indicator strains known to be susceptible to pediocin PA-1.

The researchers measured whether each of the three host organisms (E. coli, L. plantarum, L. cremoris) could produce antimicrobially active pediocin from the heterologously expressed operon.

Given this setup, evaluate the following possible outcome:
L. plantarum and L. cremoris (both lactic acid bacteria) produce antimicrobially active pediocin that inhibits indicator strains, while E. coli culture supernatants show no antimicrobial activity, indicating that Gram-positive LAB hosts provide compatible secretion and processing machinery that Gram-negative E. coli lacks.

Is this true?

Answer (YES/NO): NO